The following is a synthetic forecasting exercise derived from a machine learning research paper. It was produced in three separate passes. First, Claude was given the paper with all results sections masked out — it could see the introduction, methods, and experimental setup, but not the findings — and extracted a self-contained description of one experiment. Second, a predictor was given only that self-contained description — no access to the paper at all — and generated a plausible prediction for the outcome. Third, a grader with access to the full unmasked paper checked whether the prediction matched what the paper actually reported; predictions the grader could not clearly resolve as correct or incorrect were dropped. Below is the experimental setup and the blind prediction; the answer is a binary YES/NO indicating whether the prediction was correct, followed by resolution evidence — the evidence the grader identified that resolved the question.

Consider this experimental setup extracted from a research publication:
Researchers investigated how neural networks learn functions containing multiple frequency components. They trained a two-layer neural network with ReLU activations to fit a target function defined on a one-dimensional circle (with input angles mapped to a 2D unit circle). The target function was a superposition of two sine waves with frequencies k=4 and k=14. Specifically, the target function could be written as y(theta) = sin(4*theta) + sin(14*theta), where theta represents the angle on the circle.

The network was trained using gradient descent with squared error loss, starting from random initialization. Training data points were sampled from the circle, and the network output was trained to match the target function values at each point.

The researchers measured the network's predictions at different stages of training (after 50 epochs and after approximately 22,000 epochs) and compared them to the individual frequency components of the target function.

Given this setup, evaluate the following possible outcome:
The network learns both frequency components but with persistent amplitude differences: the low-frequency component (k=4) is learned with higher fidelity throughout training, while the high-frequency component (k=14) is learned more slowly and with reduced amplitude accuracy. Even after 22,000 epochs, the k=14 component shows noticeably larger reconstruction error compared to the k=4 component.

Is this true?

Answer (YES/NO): NO